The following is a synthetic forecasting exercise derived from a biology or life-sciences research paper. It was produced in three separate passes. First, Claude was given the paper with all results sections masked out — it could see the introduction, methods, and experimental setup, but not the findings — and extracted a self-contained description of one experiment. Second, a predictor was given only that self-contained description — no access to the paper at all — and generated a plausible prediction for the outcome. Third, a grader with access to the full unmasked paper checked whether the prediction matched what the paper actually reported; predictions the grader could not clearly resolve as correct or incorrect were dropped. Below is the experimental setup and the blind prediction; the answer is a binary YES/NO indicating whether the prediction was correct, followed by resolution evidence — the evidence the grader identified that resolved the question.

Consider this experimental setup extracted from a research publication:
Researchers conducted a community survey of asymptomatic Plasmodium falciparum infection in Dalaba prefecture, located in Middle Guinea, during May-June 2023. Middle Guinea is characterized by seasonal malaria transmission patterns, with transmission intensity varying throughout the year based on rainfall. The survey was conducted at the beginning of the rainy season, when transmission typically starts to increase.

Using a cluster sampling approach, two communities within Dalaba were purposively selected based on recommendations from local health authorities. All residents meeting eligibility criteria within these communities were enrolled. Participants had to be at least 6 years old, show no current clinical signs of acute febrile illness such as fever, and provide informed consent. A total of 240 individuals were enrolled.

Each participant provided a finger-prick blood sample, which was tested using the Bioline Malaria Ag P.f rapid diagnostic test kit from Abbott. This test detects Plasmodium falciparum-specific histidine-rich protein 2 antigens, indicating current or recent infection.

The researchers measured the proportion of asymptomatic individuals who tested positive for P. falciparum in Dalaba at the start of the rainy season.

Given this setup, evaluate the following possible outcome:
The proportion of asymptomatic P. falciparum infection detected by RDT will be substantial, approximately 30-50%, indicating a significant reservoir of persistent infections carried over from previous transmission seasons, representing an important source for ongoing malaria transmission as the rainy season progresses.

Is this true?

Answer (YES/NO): NO